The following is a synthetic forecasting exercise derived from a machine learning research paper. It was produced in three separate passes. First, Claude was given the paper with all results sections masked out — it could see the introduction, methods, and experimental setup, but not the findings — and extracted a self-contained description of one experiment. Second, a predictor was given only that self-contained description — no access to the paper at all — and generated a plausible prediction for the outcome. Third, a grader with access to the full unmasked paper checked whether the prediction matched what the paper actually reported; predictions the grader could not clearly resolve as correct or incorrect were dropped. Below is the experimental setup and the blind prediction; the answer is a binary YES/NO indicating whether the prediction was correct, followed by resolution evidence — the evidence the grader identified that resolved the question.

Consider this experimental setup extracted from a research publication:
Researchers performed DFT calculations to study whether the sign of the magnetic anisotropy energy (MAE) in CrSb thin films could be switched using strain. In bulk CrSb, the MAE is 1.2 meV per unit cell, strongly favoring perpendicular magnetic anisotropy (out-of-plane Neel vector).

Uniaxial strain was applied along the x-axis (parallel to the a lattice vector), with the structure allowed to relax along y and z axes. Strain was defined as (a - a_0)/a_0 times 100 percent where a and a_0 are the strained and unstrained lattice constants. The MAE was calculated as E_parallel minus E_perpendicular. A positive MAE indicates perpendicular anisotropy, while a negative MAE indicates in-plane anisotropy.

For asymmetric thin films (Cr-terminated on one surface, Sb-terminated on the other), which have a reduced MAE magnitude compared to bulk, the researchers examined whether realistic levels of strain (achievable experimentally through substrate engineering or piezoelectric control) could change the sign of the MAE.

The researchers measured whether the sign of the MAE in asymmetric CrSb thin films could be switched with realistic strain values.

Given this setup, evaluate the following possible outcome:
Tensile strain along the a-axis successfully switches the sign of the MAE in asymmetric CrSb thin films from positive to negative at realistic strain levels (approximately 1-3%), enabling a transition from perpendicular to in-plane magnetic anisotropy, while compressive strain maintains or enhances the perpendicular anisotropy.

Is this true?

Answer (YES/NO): NO